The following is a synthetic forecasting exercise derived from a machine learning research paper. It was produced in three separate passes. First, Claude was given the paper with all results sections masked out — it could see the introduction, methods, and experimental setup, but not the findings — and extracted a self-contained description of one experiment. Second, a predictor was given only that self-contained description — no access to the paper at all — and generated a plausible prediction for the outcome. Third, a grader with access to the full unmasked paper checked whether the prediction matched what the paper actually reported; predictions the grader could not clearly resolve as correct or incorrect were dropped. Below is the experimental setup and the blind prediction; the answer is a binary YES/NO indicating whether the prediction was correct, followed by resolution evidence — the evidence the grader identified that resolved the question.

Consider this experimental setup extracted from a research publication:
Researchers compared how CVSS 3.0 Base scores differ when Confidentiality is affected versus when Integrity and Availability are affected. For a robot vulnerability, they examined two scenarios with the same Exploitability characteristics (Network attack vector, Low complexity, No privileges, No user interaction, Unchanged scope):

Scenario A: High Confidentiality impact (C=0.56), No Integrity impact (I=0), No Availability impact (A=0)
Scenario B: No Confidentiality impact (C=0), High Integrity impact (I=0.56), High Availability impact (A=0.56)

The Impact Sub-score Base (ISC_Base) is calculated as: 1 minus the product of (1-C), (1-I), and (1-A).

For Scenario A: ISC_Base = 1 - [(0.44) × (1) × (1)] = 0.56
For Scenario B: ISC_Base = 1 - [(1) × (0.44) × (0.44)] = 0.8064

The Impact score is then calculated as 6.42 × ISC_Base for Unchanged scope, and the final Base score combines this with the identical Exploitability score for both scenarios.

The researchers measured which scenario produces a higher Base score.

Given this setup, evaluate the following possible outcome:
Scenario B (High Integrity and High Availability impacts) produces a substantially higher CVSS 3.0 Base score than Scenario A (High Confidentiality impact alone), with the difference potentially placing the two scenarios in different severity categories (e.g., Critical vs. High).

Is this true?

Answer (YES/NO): YES